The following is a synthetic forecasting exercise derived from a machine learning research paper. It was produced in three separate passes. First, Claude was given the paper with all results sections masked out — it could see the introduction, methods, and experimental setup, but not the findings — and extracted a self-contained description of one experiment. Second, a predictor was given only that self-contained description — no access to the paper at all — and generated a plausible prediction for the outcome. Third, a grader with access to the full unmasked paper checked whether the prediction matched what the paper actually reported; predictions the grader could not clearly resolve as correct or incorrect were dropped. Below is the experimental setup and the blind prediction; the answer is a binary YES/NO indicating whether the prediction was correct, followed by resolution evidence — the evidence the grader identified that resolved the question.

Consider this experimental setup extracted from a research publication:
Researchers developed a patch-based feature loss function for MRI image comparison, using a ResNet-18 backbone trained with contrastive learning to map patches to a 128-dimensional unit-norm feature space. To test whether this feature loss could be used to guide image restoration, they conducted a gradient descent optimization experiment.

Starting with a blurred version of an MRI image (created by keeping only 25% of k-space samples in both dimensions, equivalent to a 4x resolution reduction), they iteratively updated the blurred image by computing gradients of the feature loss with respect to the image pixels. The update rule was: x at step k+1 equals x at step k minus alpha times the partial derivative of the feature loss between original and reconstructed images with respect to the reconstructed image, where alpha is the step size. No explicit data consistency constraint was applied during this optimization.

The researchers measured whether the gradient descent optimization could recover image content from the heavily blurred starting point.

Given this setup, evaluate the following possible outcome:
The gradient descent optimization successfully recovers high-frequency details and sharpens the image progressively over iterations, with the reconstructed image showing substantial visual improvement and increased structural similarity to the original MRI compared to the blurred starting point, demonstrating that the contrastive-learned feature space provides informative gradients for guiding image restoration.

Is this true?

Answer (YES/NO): YES